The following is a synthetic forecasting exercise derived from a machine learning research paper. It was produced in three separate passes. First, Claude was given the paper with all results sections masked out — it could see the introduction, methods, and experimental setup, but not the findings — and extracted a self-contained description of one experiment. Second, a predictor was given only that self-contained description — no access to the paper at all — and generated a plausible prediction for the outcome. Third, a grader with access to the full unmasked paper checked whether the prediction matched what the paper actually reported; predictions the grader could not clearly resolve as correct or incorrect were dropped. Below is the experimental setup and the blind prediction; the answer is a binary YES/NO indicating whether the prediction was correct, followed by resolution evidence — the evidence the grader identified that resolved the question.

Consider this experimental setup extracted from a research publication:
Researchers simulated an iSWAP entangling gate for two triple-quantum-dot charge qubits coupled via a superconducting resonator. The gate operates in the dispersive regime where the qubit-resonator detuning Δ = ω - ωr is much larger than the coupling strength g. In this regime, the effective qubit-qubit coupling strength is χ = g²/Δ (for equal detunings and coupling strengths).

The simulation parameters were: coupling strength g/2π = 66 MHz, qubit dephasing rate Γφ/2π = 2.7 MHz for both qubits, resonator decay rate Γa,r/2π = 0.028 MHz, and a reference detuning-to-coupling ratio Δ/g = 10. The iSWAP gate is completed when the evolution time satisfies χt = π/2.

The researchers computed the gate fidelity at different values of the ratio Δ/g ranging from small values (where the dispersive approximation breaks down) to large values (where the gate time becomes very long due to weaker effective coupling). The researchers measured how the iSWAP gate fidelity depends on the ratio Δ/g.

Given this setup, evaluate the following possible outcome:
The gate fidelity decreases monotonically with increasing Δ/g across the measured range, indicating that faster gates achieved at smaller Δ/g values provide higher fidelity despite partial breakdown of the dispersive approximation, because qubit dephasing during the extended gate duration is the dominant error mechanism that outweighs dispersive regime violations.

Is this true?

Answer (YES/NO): NO